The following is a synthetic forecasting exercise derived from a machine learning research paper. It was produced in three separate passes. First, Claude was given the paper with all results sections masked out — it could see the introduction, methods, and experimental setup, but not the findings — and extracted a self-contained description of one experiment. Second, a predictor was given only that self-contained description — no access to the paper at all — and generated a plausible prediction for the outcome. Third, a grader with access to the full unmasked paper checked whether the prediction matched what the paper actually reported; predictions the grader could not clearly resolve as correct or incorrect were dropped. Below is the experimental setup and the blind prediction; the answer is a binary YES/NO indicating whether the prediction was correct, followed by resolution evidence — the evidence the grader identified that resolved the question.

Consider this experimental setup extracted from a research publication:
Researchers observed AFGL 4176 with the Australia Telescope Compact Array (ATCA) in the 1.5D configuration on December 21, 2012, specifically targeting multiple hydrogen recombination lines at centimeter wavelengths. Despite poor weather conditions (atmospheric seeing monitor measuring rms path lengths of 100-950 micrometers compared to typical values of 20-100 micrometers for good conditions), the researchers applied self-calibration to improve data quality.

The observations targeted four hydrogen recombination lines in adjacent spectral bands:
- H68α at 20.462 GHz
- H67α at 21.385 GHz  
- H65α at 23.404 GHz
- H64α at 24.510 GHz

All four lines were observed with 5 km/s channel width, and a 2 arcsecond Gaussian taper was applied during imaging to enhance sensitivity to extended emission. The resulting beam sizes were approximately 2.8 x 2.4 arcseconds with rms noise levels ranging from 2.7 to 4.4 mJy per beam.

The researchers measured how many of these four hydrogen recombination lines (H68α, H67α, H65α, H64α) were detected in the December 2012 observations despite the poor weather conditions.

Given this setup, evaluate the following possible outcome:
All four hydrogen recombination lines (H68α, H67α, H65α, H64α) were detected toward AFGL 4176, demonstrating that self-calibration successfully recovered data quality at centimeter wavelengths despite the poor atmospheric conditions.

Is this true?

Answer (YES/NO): YES